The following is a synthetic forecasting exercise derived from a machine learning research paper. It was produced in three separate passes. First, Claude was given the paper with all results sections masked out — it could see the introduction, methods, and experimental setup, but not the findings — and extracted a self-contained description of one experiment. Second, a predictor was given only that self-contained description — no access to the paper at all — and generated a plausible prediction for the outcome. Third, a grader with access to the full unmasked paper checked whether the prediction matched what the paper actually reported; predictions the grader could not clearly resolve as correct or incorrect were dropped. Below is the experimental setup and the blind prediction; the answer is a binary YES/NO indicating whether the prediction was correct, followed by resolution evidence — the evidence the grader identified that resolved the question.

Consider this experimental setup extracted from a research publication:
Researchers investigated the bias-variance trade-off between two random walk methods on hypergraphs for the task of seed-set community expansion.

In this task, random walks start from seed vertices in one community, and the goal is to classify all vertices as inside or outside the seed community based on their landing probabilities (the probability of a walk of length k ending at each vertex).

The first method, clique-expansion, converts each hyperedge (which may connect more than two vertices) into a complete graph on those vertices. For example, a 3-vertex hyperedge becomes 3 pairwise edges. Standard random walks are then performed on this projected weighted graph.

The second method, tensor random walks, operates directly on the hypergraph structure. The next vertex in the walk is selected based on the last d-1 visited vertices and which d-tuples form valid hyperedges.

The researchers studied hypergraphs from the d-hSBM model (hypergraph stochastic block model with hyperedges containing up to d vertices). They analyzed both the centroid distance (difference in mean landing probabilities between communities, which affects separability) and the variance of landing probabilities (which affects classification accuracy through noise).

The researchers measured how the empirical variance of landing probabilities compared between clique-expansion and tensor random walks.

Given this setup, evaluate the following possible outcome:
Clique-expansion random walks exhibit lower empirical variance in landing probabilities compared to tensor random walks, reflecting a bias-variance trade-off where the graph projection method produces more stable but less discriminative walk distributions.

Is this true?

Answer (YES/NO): YES